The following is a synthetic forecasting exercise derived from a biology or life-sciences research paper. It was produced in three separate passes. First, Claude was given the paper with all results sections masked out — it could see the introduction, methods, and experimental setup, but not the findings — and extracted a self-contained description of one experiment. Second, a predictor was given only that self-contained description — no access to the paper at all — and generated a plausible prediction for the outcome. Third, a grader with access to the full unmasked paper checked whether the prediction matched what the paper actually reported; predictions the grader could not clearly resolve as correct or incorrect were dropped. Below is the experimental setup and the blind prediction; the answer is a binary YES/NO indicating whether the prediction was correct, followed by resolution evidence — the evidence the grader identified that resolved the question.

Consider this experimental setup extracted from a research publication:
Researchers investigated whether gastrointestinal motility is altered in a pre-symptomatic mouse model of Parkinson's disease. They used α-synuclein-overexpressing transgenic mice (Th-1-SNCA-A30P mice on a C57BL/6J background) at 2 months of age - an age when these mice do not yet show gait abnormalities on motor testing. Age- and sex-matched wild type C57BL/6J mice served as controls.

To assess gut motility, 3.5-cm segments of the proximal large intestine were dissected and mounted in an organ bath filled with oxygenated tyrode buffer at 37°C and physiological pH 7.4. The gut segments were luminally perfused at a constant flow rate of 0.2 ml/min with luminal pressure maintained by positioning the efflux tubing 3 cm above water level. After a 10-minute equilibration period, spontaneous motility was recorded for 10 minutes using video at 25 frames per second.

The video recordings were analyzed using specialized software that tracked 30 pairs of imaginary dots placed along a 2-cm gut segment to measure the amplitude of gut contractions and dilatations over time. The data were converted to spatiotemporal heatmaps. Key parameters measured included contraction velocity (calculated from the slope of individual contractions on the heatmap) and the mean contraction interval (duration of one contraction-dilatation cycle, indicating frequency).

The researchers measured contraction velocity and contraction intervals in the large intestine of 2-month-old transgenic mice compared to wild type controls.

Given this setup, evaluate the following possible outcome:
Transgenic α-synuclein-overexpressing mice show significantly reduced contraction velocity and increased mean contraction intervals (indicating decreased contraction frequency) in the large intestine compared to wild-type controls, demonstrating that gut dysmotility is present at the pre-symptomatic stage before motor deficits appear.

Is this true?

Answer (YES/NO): YES